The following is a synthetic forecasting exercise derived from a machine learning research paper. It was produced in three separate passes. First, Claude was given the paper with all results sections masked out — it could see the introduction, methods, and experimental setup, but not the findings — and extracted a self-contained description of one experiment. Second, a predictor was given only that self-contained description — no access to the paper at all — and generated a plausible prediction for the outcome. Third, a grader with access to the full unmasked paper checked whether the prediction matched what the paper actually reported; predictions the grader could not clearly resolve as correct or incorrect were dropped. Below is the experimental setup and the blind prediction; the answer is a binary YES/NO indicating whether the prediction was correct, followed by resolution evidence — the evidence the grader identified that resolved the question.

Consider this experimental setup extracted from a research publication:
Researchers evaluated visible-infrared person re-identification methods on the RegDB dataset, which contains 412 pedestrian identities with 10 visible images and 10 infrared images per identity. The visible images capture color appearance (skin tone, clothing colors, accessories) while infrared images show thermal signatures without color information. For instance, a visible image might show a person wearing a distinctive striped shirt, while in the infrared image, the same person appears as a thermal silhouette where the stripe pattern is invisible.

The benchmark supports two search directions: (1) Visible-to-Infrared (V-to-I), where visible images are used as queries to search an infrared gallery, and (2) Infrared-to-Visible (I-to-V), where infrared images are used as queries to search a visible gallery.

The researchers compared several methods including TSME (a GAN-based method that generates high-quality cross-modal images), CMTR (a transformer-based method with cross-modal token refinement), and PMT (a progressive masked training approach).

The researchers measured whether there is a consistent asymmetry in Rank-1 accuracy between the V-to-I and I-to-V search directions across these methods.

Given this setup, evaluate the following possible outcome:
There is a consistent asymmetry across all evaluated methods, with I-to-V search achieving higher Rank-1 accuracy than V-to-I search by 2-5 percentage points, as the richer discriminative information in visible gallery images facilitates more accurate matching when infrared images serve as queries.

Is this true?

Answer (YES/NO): NO